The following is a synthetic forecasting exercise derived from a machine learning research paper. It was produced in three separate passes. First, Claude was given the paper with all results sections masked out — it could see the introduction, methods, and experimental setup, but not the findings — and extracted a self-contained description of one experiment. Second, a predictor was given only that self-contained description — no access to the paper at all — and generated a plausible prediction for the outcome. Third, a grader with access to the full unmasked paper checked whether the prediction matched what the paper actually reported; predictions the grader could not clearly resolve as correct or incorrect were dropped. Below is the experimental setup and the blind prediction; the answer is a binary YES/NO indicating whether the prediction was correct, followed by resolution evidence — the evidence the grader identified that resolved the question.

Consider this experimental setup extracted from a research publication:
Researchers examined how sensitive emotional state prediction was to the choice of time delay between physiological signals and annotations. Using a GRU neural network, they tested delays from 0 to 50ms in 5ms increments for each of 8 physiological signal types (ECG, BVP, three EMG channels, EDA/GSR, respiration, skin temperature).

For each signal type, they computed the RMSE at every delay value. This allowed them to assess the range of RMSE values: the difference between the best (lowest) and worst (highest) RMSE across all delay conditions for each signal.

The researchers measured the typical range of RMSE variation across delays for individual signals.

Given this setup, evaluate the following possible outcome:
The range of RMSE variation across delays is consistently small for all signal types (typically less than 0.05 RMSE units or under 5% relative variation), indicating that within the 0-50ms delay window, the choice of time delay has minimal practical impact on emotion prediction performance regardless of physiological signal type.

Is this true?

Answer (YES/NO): NO